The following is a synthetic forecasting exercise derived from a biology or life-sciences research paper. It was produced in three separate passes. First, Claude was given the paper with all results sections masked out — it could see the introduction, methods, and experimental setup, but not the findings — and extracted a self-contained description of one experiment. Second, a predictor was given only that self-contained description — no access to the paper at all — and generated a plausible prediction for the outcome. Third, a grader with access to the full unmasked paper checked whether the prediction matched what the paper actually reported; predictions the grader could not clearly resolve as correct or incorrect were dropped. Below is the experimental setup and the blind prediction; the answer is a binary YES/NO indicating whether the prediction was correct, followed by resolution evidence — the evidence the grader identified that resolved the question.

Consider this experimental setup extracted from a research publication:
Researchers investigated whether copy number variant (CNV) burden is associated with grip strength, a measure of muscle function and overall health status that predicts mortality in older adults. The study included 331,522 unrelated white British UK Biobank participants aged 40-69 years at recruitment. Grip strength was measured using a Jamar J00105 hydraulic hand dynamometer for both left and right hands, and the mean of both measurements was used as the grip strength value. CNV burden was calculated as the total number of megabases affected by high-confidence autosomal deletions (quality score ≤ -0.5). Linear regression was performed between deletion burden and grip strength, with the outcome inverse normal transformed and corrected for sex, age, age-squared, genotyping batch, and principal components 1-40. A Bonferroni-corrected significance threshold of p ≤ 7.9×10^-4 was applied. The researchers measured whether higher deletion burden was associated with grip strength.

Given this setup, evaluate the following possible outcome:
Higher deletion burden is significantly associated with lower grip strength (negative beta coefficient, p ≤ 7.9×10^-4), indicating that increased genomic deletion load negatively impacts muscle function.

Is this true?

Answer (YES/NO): YES